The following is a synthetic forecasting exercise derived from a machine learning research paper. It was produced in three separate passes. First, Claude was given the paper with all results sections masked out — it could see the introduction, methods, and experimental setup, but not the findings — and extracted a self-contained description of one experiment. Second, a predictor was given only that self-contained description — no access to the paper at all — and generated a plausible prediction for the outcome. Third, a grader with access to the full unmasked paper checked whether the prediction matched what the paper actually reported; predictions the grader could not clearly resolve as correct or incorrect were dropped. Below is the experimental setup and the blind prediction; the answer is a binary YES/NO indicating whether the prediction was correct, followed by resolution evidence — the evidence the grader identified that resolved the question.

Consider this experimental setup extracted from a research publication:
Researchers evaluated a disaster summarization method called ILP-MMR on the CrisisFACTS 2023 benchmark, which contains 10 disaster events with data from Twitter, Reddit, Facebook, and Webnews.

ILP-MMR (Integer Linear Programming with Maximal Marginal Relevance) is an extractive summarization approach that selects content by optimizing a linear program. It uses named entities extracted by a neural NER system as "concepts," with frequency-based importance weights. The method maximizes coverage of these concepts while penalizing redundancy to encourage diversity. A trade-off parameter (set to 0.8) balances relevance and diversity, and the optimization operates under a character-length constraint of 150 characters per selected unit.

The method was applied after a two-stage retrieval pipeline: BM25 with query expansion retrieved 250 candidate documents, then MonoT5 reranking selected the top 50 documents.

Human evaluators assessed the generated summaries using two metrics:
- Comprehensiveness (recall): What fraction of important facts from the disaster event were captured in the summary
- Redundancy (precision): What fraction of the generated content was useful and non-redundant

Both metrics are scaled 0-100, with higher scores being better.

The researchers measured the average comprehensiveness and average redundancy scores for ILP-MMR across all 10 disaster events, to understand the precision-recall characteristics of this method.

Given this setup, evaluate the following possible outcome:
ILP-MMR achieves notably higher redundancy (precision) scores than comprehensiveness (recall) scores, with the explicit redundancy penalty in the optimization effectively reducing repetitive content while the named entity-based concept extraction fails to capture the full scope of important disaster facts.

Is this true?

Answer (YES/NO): YES